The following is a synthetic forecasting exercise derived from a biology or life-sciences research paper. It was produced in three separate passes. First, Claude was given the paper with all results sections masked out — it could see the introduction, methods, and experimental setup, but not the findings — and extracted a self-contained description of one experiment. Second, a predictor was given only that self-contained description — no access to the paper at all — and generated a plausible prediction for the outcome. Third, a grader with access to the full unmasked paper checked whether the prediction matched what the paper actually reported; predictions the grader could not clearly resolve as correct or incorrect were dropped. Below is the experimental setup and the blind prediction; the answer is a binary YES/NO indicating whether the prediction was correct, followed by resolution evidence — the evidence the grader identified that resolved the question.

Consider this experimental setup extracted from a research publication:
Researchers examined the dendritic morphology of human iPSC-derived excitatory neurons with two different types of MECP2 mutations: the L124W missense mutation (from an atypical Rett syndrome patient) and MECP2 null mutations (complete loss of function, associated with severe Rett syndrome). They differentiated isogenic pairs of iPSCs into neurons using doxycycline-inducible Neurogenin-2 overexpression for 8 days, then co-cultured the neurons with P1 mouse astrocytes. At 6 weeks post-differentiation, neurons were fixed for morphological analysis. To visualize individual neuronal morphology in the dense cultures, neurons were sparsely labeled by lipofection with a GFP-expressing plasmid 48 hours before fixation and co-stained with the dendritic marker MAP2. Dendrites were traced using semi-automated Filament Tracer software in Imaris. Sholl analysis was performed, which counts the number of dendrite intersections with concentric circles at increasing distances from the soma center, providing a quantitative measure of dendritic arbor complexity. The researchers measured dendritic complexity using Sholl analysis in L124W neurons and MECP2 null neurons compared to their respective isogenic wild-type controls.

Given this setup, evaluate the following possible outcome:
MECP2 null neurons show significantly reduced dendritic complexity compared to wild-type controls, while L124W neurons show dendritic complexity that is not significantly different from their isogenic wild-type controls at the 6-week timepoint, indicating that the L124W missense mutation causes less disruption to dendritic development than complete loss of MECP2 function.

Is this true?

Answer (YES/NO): NO